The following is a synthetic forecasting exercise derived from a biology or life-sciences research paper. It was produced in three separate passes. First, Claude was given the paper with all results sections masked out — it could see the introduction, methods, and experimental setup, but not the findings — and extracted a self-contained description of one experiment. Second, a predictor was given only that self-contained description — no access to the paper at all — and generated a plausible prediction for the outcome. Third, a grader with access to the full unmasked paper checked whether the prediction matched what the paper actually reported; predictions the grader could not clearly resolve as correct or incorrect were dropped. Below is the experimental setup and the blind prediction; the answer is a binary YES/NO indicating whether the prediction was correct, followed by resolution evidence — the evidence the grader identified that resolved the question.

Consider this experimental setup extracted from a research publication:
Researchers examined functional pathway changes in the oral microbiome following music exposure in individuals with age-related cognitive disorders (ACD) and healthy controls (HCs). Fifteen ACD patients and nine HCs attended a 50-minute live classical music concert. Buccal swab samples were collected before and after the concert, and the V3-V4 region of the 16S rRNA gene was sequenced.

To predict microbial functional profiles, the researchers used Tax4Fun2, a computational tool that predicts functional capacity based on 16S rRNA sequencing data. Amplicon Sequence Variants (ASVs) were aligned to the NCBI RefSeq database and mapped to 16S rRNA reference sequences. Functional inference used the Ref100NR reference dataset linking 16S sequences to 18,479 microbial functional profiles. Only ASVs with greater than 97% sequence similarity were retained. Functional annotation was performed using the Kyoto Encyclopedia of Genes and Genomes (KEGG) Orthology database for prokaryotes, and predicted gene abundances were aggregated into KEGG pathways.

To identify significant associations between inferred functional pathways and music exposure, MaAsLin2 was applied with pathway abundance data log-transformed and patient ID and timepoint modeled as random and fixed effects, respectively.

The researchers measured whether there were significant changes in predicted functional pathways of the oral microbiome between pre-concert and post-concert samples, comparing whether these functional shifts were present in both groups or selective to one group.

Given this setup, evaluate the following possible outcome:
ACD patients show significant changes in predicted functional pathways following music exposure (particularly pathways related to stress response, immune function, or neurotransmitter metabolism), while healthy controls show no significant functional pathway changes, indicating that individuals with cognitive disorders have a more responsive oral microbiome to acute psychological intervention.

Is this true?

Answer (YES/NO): NO